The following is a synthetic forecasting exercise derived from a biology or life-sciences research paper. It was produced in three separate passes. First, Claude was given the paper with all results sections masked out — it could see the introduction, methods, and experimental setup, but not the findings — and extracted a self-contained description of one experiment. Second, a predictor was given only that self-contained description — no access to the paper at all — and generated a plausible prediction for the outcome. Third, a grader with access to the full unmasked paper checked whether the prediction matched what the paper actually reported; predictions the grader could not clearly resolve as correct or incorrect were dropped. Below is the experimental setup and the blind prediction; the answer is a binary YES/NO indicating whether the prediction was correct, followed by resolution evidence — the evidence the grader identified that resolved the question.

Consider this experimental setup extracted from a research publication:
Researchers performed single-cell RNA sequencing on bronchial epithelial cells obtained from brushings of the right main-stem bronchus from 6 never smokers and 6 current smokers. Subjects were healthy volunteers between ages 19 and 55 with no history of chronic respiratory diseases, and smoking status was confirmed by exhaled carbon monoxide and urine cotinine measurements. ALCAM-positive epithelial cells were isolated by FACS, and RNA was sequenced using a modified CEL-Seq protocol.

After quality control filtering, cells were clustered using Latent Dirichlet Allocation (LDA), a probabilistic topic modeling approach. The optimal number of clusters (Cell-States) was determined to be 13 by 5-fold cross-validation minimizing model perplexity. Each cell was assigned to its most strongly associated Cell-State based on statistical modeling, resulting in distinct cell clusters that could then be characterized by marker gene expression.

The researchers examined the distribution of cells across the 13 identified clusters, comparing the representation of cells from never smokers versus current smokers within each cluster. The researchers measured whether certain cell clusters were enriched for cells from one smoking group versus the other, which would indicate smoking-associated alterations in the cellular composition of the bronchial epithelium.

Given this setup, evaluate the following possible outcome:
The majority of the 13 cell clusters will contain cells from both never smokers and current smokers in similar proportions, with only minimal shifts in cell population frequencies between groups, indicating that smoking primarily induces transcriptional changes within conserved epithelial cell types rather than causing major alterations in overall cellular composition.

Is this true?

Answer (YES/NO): NO